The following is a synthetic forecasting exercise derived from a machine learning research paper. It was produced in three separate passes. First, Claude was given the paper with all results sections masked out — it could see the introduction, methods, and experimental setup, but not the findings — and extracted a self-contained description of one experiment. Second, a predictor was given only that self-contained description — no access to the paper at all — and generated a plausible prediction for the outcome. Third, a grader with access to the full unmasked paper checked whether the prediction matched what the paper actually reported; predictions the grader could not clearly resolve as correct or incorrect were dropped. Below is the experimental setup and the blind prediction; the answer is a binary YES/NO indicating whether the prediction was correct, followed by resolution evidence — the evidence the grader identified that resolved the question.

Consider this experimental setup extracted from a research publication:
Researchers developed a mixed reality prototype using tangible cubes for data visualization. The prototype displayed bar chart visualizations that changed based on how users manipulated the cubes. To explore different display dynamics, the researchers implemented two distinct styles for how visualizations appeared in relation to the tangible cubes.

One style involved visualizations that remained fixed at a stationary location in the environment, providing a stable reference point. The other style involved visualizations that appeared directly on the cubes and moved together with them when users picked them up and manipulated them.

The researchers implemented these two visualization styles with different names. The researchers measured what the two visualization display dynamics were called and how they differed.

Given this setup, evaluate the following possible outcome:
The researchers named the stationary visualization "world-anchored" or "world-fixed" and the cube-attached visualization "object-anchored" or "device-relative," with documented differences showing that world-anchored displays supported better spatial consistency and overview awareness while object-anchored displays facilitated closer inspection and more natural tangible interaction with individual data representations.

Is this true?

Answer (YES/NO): NO